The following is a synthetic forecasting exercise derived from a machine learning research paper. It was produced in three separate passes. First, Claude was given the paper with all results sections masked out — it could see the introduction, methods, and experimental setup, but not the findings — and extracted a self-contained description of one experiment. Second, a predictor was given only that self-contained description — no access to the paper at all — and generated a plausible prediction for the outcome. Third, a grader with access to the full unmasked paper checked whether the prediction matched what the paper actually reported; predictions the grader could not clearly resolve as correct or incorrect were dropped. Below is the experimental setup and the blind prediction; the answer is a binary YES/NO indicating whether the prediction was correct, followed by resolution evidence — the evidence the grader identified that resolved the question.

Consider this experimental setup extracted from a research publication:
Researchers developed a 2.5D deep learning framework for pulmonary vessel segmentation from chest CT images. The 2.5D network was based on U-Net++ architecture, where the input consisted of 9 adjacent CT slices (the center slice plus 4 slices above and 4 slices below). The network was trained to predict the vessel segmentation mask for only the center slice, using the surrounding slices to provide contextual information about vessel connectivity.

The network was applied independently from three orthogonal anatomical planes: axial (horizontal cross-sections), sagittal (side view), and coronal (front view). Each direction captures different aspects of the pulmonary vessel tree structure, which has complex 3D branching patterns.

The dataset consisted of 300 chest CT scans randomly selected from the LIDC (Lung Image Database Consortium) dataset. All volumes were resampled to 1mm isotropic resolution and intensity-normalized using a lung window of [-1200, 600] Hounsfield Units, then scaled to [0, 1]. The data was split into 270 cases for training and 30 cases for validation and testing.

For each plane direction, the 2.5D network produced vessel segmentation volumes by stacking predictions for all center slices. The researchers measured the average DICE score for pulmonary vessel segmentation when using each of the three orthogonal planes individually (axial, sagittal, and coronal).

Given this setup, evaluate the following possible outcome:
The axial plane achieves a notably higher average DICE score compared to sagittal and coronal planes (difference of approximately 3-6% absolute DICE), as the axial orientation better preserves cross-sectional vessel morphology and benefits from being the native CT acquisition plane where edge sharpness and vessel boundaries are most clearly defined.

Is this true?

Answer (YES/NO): NO